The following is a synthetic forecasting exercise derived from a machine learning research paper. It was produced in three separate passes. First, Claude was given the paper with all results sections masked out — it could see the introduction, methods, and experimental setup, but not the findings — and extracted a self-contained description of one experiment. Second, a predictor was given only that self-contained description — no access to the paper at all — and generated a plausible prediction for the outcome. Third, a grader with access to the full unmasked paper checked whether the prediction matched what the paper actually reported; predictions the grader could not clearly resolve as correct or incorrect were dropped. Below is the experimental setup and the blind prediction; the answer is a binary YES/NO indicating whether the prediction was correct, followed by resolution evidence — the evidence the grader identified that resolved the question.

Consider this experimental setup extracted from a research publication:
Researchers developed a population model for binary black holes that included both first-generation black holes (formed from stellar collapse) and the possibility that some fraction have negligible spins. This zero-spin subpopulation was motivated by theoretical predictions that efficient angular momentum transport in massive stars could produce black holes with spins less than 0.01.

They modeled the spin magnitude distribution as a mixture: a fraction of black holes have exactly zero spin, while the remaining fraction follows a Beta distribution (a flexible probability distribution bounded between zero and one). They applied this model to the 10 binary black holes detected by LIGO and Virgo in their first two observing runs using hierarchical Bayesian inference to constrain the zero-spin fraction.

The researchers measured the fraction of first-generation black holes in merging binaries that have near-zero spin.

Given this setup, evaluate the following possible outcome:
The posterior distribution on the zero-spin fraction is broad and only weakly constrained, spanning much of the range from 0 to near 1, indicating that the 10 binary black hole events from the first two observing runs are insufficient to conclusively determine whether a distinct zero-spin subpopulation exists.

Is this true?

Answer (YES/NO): NO